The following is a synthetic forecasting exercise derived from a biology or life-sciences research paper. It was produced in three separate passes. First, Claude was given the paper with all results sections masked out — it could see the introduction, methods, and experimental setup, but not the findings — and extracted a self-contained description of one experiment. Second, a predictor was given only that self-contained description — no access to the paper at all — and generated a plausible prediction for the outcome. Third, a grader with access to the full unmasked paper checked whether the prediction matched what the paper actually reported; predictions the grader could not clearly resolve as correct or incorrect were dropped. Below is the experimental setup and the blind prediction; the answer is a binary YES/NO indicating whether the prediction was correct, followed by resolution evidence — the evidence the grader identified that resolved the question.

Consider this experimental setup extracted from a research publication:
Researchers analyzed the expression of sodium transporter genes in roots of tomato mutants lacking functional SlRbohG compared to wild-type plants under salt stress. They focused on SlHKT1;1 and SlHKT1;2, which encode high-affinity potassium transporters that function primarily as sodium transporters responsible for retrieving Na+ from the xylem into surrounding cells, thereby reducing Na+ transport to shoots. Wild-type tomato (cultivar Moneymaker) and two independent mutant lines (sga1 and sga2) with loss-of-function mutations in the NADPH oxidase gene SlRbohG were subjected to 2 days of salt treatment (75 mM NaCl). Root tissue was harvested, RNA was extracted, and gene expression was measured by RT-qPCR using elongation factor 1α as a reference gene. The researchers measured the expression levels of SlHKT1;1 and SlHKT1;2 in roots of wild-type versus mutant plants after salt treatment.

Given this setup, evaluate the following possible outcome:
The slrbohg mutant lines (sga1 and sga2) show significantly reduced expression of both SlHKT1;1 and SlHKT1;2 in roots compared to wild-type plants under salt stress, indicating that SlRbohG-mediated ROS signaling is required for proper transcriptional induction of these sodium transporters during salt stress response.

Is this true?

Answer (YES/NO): YES